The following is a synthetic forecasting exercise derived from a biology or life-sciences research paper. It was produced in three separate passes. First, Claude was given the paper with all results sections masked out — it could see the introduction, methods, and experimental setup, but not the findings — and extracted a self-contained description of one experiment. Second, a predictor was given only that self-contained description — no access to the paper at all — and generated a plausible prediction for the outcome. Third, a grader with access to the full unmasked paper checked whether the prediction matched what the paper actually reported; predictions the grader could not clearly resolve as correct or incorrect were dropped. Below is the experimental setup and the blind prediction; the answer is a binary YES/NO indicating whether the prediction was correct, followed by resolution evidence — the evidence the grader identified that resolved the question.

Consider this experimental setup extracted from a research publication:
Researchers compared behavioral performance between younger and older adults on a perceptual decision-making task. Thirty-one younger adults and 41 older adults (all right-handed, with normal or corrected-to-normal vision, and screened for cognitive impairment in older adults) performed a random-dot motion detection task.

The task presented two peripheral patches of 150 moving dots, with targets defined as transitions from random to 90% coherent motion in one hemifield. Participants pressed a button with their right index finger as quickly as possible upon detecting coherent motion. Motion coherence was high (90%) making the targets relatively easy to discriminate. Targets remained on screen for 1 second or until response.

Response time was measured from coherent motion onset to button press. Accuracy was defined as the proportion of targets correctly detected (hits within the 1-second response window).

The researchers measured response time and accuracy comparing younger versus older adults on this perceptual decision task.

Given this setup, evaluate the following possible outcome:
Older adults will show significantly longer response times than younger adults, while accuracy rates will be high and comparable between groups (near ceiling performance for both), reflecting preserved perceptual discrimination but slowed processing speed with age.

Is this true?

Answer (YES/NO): NO